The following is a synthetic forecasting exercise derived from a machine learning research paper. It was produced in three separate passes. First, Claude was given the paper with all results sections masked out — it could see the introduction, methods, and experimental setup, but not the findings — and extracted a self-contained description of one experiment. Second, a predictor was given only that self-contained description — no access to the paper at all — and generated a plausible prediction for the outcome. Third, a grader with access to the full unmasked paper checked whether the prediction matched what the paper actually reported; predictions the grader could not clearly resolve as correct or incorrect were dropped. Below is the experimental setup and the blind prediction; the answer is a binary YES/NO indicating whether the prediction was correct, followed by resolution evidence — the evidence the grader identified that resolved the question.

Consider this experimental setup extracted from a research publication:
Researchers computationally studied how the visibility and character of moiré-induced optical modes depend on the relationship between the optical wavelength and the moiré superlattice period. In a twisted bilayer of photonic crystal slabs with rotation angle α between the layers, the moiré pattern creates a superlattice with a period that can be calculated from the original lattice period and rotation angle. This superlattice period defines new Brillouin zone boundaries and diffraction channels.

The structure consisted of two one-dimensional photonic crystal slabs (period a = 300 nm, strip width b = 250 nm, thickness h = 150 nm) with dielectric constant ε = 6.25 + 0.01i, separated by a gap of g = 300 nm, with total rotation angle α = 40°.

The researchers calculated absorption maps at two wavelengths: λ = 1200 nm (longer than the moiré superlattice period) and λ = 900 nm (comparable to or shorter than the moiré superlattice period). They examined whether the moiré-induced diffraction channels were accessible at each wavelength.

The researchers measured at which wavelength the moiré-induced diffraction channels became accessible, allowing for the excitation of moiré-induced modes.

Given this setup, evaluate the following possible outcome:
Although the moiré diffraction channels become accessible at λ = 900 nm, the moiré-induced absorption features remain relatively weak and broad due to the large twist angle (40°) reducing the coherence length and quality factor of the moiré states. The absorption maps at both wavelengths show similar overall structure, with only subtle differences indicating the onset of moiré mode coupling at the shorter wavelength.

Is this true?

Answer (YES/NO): NO